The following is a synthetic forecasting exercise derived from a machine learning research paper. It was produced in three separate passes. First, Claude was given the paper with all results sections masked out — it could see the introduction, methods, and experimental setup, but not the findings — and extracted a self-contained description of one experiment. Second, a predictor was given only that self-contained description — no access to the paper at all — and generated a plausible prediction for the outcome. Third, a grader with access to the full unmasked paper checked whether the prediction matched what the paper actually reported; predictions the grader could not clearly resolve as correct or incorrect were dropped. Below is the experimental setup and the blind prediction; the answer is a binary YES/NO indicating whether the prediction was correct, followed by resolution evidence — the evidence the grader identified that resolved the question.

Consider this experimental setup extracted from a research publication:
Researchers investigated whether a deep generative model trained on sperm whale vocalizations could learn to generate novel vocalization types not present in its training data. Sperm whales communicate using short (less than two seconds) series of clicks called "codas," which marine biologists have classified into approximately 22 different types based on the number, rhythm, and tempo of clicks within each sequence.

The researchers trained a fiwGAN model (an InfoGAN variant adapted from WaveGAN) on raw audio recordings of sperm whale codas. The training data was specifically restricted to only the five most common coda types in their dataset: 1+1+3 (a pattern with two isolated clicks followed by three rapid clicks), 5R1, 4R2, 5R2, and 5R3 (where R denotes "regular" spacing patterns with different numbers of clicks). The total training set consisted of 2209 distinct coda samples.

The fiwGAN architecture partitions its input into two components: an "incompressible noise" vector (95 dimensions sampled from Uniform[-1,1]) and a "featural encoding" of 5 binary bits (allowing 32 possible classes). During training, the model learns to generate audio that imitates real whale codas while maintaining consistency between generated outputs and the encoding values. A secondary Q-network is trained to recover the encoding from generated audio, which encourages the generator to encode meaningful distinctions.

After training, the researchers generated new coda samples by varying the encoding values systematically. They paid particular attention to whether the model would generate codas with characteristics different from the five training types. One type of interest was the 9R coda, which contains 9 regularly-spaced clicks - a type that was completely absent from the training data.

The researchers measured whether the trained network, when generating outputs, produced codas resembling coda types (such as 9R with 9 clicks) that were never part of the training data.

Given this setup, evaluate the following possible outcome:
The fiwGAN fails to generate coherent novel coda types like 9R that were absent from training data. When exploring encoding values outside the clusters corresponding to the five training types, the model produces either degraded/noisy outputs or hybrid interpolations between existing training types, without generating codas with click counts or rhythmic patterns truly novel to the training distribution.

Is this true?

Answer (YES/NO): NO